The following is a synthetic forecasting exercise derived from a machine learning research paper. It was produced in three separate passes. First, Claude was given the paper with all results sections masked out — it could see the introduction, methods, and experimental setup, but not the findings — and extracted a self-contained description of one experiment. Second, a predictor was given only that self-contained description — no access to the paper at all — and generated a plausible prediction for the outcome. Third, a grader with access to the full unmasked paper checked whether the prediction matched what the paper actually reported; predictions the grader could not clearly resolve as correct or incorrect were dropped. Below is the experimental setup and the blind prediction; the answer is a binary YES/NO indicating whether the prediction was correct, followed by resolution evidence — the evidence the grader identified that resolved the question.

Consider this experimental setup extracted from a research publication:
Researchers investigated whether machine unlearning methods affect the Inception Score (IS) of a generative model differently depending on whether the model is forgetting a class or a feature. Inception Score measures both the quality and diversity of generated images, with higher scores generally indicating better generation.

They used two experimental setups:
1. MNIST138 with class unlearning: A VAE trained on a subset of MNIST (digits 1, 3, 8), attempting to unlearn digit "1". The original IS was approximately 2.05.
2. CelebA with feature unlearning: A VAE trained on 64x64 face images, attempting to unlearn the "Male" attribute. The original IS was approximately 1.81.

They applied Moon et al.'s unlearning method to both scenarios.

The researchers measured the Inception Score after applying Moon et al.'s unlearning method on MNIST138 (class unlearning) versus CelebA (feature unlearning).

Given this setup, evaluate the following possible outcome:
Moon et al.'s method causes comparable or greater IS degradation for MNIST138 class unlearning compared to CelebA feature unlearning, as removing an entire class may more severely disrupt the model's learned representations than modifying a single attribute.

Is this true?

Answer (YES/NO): NO